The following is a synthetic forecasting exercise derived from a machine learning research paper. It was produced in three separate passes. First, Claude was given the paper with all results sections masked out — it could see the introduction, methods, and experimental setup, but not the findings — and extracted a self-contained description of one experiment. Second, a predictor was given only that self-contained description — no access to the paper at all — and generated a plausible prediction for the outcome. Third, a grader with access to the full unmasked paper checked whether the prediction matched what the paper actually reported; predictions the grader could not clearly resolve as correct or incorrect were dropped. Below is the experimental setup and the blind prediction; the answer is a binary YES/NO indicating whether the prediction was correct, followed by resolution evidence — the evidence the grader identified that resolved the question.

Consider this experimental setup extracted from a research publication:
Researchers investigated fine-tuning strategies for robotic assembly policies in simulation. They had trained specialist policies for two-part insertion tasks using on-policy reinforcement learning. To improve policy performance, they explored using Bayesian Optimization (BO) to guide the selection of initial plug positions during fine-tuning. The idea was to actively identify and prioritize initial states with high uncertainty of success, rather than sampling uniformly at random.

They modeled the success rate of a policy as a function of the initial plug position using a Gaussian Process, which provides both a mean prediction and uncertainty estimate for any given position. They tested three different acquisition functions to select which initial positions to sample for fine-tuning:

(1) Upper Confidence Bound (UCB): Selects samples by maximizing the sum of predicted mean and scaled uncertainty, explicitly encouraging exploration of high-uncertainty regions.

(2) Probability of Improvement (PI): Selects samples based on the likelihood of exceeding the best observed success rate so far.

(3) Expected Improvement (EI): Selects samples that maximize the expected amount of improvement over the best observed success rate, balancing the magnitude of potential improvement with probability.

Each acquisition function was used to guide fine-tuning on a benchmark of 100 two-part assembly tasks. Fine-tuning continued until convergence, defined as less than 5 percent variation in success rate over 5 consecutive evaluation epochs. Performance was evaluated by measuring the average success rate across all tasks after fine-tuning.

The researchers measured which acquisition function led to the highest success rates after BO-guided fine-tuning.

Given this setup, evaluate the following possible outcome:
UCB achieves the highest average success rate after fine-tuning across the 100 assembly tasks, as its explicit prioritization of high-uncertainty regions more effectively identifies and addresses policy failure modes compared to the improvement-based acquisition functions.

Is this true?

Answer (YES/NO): YES